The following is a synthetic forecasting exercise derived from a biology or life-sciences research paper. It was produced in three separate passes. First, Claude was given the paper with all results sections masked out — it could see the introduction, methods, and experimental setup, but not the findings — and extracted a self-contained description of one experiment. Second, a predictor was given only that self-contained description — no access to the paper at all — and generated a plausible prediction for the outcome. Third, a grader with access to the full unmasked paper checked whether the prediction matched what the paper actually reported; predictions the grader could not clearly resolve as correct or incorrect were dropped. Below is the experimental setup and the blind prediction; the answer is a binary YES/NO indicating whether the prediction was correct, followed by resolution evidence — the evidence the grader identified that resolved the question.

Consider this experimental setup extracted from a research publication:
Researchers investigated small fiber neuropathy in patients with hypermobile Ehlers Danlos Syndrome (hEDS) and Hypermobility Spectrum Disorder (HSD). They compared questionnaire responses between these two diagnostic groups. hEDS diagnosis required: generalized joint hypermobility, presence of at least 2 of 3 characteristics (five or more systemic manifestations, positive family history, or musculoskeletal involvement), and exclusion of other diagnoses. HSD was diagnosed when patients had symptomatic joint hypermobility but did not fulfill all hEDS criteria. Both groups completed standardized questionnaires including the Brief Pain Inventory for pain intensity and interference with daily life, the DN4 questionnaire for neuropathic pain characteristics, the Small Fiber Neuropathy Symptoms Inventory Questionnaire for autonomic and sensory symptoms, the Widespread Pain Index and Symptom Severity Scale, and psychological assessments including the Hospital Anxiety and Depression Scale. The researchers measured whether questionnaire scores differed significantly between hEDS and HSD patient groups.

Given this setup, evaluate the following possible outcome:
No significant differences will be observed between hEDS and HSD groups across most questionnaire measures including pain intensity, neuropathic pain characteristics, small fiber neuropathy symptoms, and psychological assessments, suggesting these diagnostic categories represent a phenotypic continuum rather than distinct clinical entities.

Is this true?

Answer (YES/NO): YES